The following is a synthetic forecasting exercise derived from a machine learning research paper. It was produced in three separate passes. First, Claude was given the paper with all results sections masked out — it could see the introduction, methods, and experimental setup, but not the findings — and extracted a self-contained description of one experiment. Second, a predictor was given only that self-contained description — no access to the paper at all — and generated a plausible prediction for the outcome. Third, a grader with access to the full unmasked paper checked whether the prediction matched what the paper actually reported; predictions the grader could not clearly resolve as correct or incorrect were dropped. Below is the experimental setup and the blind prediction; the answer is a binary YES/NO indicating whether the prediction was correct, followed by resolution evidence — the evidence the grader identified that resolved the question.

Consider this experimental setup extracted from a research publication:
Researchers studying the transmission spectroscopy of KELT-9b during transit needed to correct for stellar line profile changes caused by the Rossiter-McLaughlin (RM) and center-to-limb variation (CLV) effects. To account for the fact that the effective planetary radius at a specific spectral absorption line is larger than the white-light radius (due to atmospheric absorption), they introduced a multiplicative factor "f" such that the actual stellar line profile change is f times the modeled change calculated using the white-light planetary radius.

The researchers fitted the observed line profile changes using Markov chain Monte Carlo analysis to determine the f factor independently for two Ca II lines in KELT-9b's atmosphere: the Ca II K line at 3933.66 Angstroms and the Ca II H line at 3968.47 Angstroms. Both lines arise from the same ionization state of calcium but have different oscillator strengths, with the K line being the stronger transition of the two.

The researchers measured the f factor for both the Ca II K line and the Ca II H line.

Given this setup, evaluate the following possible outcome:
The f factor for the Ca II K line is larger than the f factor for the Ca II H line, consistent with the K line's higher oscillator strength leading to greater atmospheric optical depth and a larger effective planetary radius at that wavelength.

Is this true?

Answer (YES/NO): YES